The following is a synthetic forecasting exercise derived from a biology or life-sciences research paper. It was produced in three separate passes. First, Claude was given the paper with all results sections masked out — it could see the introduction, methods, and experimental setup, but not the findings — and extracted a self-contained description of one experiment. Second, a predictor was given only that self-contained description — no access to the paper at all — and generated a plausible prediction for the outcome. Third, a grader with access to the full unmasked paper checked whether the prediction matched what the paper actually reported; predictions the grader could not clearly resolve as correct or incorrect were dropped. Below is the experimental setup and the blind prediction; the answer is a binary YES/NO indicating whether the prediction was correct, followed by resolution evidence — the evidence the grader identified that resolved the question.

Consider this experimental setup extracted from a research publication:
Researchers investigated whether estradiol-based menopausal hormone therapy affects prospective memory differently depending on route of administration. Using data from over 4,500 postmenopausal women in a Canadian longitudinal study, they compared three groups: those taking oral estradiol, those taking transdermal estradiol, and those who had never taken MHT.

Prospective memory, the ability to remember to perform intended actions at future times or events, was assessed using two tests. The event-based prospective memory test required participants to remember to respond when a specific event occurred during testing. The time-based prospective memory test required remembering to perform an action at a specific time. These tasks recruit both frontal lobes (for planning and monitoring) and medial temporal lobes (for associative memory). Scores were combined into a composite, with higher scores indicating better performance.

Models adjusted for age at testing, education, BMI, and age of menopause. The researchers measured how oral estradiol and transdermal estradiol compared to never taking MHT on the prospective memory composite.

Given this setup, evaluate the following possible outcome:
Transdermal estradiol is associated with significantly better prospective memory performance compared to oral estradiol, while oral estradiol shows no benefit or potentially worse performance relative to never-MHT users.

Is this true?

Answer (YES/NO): NO